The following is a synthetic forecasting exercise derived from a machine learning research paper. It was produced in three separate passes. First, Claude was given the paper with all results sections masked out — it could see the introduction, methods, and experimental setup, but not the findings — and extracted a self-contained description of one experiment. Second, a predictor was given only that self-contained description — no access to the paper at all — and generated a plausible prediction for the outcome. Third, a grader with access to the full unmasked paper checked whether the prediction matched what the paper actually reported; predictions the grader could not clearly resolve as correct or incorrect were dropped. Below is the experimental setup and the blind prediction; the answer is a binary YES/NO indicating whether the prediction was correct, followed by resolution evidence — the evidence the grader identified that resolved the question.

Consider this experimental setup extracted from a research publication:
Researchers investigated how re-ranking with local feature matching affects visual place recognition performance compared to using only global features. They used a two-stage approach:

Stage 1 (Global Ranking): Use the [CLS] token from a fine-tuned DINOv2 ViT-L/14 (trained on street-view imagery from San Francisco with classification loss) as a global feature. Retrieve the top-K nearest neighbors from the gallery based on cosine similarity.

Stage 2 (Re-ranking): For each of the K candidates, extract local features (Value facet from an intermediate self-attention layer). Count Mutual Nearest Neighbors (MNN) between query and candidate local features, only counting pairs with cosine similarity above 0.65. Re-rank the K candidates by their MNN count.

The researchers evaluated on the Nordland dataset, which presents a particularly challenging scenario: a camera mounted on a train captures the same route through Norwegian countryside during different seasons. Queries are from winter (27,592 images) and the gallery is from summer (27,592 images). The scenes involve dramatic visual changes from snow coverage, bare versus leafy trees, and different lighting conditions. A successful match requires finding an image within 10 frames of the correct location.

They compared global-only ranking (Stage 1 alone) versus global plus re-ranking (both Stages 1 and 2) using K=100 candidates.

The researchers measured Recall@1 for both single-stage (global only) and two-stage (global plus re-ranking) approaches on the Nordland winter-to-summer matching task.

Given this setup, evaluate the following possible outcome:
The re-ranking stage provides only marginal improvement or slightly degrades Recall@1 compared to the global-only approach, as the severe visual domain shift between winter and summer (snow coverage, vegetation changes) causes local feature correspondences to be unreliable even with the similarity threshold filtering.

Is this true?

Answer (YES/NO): NO